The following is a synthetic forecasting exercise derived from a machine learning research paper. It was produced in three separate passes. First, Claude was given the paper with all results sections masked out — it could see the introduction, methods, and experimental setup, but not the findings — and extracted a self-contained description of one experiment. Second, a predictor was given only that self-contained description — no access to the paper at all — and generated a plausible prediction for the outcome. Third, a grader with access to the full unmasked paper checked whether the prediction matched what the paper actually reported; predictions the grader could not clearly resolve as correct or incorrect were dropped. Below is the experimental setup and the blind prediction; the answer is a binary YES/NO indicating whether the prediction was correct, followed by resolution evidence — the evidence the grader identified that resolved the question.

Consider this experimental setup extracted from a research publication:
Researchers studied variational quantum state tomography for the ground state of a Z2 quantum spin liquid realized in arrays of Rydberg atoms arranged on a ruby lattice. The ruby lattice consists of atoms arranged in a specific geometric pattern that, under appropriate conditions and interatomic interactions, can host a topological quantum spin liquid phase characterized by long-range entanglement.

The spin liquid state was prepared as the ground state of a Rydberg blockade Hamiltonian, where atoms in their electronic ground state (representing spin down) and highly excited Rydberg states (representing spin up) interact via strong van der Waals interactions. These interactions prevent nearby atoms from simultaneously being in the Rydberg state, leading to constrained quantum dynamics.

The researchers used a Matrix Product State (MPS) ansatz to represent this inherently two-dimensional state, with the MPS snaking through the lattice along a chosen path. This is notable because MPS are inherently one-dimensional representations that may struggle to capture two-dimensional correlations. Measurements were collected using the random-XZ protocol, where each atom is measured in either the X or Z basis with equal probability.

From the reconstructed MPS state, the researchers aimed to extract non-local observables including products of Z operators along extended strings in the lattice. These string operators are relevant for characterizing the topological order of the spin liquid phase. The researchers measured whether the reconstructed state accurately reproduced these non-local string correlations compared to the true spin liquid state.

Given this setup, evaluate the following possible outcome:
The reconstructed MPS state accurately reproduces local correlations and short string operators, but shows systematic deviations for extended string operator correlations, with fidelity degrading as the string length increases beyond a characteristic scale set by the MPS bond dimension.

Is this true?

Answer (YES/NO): NO